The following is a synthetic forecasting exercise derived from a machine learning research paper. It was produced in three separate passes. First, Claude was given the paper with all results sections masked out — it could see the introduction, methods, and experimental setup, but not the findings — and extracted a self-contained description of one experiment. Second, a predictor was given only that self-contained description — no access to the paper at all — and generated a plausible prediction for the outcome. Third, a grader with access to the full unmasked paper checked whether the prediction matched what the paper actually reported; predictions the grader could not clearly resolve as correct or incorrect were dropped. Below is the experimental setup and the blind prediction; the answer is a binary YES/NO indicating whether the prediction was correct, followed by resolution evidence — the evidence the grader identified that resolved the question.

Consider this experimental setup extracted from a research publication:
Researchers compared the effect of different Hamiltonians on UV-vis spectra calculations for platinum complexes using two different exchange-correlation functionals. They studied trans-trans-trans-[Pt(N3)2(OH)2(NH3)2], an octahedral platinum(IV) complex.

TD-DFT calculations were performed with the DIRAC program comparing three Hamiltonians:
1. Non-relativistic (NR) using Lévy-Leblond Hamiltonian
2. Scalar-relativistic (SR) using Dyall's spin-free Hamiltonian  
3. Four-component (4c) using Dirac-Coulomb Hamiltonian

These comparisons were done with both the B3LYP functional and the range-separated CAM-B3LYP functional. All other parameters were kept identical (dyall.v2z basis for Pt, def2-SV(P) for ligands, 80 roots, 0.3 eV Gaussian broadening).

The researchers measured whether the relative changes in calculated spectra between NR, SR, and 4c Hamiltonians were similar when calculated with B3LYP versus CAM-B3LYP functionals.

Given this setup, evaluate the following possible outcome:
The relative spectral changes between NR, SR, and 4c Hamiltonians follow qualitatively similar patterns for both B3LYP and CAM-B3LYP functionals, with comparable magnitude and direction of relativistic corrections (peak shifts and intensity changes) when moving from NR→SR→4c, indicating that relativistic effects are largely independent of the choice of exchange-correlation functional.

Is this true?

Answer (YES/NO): YES